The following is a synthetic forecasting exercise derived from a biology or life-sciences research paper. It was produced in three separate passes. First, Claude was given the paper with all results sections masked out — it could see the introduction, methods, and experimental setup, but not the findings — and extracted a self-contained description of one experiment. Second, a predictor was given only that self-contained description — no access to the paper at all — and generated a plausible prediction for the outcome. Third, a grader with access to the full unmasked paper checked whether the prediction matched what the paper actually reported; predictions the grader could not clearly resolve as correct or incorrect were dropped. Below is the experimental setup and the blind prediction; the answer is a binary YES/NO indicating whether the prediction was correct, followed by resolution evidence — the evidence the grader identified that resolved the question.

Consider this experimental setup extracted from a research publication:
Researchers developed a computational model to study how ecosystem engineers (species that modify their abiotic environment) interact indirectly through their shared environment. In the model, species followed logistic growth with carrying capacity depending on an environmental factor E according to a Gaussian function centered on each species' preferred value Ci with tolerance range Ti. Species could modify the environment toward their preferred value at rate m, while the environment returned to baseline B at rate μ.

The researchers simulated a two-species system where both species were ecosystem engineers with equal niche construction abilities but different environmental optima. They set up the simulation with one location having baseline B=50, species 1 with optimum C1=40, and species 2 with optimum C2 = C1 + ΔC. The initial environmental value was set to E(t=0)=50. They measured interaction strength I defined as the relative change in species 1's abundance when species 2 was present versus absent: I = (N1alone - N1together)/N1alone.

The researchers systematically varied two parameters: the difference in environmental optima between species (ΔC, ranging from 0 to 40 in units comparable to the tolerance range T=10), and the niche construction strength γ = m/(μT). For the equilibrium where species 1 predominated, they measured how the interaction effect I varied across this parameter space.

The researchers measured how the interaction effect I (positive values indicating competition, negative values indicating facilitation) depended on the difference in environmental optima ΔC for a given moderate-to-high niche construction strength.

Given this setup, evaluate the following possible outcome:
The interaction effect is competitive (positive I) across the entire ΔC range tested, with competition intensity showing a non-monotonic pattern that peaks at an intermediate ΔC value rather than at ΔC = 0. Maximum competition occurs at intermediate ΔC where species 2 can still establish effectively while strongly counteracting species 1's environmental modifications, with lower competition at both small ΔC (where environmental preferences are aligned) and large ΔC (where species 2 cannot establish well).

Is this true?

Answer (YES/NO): NO